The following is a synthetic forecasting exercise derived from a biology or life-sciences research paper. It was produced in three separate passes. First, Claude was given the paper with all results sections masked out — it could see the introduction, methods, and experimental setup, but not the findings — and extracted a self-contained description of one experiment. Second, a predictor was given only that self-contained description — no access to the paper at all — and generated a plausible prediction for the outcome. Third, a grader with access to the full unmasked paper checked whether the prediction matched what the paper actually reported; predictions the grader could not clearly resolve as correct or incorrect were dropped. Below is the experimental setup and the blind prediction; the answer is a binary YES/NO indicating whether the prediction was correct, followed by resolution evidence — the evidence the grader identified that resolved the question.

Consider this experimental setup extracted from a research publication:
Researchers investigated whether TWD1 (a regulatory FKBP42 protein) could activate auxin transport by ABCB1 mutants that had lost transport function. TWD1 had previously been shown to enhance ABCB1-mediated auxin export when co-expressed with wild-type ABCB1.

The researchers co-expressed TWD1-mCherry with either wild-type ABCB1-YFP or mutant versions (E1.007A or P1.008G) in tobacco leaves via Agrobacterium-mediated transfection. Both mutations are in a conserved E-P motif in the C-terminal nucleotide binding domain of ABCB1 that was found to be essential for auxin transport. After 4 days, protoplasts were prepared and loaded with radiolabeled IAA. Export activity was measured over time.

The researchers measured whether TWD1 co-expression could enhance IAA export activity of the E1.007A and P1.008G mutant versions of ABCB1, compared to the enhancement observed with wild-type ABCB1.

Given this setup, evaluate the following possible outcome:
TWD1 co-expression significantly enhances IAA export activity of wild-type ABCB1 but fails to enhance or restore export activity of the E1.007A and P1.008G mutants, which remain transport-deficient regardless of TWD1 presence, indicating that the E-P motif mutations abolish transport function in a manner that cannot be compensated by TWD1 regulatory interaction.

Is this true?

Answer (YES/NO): YES